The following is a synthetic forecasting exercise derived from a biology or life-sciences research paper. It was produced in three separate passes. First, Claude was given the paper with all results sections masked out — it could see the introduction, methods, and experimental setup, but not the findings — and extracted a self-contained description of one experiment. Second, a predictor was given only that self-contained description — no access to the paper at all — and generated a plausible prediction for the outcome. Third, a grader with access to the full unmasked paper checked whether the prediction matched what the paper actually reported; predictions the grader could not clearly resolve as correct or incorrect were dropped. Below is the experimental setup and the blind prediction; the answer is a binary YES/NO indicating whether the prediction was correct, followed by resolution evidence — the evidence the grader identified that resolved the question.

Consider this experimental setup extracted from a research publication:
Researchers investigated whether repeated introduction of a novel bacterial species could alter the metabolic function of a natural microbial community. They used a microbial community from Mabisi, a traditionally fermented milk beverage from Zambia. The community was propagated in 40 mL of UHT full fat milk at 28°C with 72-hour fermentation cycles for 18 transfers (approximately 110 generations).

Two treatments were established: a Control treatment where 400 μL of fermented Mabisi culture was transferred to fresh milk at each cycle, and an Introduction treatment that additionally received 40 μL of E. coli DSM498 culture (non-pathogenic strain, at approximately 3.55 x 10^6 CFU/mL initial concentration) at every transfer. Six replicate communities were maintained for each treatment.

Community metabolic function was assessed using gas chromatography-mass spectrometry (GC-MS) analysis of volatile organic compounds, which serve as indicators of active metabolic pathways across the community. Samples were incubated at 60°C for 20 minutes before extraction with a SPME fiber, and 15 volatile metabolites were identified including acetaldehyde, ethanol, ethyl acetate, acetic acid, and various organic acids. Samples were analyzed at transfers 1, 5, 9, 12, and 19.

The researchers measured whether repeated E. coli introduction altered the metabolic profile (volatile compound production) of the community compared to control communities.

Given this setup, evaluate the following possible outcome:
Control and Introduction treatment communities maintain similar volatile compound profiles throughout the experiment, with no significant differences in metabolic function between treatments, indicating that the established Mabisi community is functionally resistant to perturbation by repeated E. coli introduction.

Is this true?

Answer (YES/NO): NO